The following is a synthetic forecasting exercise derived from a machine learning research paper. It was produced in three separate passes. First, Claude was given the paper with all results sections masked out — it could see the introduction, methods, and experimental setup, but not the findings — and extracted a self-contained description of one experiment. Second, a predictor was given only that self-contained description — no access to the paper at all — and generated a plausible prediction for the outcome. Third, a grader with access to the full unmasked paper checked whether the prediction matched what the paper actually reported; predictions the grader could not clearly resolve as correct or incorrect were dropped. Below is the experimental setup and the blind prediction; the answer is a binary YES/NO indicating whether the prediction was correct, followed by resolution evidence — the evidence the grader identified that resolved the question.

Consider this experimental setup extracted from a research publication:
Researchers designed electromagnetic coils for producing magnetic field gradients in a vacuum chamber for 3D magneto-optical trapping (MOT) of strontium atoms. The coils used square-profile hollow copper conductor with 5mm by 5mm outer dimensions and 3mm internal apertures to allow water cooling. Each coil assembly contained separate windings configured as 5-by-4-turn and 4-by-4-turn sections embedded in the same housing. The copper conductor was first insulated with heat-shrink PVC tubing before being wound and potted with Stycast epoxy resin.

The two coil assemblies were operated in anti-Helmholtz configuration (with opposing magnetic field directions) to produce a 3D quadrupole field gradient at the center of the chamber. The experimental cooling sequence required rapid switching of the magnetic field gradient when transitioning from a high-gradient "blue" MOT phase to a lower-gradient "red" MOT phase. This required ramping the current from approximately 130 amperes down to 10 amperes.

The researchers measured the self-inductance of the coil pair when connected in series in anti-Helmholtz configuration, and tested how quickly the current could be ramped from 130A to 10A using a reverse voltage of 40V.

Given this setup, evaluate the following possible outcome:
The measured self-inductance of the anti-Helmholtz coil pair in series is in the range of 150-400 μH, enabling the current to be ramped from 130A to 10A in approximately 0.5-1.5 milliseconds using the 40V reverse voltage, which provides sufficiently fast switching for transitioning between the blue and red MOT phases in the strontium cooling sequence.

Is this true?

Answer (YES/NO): NO